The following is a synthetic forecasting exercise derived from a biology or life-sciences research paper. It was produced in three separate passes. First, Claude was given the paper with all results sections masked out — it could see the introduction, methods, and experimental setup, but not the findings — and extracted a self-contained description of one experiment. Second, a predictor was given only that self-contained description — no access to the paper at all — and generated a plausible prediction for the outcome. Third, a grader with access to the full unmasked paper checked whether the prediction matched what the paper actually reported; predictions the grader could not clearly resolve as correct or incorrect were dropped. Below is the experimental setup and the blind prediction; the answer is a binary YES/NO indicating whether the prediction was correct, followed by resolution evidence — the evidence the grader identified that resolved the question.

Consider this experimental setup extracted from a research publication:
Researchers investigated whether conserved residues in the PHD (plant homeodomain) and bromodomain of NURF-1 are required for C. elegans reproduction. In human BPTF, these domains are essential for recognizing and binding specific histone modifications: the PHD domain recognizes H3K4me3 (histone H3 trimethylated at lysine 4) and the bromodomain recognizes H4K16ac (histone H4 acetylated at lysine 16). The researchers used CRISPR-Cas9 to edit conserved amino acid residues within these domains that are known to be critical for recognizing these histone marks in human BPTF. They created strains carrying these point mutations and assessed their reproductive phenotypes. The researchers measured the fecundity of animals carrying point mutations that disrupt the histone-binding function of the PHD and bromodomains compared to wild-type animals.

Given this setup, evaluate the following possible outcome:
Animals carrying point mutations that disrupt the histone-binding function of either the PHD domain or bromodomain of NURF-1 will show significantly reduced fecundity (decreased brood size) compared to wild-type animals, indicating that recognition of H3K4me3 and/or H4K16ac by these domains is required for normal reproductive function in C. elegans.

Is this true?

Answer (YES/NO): NO